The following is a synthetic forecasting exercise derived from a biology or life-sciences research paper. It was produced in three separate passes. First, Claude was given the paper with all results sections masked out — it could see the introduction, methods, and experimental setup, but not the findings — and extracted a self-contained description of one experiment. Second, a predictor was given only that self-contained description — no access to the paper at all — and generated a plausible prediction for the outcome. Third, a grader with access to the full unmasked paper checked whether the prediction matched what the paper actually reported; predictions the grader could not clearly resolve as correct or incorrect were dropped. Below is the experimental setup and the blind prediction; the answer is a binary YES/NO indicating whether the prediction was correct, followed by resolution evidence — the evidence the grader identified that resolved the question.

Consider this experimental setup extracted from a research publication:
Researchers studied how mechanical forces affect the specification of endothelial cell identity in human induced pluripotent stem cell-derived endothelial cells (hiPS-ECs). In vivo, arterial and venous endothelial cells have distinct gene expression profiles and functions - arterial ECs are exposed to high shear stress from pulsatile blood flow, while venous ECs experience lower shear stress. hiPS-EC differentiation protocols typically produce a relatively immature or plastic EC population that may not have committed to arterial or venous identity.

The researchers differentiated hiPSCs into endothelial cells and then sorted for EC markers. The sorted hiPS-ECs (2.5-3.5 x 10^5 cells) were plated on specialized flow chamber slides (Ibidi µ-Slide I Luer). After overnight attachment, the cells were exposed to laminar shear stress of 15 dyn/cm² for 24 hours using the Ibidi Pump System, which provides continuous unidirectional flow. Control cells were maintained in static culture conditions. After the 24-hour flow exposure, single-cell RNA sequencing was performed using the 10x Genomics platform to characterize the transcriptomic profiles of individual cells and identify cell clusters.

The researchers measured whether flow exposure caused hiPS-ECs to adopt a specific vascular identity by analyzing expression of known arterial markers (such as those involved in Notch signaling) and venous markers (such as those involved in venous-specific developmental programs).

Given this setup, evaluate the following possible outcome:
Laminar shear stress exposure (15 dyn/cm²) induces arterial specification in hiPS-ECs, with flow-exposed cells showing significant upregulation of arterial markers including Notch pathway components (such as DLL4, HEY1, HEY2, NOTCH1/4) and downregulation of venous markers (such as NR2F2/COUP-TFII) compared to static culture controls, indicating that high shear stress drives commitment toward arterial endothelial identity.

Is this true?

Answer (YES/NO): NO